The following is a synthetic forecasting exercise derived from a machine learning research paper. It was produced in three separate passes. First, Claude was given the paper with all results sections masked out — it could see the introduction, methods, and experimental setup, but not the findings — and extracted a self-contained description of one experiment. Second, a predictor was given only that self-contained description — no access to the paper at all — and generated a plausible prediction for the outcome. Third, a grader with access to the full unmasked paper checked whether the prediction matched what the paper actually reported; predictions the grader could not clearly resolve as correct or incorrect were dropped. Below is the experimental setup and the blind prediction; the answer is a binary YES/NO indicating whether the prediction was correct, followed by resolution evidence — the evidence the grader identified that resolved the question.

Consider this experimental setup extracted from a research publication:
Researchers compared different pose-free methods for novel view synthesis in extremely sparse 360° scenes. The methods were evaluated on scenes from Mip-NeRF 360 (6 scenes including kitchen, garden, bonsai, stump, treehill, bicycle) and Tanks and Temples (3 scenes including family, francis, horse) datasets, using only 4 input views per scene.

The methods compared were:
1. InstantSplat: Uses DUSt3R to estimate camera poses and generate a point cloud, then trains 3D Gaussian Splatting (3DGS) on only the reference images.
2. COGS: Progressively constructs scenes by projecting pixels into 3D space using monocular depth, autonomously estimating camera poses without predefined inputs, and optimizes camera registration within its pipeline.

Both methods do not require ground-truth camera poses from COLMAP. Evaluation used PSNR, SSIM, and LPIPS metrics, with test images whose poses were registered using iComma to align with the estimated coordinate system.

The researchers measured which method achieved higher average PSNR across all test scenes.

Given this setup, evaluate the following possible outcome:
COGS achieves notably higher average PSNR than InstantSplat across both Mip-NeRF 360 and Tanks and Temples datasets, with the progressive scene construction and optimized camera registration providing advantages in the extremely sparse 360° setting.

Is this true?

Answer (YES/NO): NO